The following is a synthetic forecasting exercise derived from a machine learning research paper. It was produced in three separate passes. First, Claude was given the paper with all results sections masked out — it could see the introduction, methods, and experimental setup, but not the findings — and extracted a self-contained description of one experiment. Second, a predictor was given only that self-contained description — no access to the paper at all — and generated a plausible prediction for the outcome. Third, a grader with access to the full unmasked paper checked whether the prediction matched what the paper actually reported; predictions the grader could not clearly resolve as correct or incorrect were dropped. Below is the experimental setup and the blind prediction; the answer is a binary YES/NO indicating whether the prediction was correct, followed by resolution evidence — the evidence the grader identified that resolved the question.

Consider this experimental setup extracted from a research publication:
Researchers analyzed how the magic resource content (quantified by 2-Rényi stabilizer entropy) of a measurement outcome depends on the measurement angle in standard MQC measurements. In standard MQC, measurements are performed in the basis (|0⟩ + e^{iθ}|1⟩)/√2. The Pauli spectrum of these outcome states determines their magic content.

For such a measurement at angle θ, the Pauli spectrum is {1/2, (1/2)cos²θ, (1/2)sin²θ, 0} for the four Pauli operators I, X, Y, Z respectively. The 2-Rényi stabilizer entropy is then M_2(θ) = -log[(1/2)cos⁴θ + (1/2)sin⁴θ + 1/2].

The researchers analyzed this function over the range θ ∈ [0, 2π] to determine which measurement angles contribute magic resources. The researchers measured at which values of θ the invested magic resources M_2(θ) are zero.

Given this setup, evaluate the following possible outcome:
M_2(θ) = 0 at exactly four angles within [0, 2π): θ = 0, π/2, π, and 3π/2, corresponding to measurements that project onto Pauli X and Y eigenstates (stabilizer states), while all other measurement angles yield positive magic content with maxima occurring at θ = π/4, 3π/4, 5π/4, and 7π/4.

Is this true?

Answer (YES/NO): YES